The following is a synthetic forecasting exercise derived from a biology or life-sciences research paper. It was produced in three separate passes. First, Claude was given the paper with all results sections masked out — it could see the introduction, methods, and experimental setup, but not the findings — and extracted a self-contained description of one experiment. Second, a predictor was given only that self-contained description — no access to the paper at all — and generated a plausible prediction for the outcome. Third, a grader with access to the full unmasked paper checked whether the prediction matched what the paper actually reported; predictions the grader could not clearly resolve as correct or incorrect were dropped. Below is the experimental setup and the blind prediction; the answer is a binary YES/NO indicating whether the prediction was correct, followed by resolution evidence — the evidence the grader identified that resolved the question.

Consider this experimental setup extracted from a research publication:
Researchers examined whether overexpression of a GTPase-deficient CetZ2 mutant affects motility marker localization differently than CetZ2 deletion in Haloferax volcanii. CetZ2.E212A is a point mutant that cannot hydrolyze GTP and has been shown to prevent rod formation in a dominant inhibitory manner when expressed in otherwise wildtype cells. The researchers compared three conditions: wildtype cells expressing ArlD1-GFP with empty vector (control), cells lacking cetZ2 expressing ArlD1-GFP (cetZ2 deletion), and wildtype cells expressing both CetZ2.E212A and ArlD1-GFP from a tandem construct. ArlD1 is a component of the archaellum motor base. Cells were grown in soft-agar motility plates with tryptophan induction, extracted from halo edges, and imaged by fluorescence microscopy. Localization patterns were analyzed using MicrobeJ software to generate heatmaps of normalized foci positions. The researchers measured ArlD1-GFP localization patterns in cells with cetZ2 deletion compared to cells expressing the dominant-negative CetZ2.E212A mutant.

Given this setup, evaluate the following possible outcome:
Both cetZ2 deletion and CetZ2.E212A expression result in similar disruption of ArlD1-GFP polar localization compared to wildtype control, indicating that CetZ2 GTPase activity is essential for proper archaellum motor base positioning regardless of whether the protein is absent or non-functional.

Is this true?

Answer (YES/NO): NO